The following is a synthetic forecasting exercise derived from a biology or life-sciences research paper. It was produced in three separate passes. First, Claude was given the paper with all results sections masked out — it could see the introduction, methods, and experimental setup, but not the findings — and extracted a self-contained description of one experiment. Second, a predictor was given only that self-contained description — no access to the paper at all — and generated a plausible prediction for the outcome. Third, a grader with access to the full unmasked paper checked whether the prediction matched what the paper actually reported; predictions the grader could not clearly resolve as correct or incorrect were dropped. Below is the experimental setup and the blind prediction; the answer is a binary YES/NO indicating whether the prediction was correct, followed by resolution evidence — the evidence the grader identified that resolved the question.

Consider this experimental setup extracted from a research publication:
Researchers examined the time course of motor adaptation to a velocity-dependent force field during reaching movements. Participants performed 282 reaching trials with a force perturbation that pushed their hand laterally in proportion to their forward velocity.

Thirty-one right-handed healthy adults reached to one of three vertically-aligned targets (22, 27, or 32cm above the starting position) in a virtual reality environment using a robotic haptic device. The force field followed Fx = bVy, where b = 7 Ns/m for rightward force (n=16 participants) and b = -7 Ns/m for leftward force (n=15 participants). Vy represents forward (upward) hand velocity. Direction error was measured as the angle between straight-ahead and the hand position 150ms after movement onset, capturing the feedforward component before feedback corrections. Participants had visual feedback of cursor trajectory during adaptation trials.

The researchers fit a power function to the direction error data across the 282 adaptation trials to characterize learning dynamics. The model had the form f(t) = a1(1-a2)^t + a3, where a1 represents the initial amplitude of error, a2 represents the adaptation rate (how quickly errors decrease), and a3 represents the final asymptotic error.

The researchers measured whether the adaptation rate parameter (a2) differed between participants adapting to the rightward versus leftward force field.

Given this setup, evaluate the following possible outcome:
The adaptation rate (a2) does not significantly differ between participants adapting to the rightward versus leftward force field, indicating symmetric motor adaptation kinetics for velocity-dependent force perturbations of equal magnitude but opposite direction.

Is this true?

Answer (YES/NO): YES